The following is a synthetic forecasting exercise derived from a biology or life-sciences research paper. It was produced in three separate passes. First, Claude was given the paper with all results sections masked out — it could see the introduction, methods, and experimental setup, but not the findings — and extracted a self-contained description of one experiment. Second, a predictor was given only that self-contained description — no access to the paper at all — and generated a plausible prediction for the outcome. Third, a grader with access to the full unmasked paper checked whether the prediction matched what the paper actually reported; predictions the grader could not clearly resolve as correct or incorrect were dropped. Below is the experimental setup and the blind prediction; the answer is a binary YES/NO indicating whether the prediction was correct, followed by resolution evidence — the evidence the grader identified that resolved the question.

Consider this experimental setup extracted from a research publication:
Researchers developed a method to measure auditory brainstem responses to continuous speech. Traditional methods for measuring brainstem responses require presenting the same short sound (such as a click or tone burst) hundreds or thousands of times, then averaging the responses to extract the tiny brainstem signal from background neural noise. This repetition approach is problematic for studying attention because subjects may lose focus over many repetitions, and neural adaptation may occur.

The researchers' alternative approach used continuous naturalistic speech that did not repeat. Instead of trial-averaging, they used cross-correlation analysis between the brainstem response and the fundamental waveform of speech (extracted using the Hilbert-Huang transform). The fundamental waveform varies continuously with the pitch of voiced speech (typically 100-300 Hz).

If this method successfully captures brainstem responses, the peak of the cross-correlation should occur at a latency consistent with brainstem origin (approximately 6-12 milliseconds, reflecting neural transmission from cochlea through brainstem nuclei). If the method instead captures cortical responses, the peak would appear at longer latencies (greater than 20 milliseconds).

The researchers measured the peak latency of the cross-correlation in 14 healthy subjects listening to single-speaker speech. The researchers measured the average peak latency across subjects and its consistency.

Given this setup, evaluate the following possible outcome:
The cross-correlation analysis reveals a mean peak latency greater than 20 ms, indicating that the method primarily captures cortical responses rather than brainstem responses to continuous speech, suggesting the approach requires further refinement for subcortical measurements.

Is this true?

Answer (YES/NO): NO